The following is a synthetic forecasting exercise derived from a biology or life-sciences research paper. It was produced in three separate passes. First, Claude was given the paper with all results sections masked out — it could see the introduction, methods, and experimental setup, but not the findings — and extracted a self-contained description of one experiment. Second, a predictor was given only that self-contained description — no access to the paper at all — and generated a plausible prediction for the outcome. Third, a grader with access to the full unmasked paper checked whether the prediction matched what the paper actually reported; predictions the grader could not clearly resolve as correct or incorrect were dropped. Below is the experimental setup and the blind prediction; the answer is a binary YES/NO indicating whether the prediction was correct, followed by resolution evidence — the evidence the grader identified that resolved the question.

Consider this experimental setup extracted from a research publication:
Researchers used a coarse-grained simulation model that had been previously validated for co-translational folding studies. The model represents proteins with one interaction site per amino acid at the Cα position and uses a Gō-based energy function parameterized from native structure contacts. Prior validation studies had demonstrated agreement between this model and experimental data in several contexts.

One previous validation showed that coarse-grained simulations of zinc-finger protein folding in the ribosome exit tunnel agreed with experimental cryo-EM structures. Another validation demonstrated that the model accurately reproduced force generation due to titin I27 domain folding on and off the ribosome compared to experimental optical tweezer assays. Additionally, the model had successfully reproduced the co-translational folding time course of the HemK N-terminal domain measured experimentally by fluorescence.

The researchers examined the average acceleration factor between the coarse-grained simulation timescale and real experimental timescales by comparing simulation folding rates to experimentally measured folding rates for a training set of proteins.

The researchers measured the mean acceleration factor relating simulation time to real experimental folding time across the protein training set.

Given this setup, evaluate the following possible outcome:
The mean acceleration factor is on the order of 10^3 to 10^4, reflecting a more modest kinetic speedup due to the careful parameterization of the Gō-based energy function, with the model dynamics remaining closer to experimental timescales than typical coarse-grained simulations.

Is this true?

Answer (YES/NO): NO